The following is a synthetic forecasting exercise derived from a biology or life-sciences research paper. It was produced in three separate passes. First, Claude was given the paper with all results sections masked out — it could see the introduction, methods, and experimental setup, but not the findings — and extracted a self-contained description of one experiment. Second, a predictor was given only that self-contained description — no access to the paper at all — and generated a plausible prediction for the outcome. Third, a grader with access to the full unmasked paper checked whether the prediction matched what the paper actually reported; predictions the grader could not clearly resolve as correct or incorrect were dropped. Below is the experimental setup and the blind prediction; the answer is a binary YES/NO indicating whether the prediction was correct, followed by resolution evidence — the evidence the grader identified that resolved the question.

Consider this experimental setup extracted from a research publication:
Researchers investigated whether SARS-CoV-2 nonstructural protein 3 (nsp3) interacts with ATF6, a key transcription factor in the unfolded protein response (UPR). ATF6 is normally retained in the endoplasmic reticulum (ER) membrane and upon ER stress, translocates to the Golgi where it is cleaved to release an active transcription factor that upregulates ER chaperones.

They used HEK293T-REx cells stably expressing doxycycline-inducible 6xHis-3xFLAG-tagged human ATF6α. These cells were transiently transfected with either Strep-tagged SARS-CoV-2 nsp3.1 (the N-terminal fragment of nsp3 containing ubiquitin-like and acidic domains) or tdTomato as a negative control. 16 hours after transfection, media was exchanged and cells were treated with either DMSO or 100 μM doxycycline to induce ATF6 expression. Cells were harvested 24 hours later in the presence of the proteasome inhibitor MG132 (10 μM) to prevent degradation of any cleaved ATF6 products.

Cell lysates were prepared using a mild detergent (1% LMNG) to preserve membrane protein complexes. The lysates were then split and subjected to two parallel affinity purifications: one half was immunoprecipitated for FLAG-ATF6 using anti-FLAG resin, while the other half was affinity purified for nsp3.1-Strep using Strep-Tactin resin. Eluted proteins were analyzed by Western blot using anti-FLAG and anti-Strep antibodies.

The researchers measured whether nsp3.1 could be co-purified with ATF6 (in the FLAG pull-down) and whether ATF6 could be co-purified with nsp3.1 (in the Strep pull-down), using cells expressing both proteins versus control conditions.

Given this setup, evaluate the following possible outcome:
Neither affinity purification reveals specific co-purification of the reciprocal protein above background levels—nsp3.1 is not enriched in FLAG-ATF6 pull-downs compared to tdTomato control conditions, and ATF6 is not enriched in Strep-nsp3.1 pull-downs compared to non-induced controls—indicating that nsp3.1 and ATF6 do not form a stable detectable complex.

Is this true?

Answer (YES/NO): NO